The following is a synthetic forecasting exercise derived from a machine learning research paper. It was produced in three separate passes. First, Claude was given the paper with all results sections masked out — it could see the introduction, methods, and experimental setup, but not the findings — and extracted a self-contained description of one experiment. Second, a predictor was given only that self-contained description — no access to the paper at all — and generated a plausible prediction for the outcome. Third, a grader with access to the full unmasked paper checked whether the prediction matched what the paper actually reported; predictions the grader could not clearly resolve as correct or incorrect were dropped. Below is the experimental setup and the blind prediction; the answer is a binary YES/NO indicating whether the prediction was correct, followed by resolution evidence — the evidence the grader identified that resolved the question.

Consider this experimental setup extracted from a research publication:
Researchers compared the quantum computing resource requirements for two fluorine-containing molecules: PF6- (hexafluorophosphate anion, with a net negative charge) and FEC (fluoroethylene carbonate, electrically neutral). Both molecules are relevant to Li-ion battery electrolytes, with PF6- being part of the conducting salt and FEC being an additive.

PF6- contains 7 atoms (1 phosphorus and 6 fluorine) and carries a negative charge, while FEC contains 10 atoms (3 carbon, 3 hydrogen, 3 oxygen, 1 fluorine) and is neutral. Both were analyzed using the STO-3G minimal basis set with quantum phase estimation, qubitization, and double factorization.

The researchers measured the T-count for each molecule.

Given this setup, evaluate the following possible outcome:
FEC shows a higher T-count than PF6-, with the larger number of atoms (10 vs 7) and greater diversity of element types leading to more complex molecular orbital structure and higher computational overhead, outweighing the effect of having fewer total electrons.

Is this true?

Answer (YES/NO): NO